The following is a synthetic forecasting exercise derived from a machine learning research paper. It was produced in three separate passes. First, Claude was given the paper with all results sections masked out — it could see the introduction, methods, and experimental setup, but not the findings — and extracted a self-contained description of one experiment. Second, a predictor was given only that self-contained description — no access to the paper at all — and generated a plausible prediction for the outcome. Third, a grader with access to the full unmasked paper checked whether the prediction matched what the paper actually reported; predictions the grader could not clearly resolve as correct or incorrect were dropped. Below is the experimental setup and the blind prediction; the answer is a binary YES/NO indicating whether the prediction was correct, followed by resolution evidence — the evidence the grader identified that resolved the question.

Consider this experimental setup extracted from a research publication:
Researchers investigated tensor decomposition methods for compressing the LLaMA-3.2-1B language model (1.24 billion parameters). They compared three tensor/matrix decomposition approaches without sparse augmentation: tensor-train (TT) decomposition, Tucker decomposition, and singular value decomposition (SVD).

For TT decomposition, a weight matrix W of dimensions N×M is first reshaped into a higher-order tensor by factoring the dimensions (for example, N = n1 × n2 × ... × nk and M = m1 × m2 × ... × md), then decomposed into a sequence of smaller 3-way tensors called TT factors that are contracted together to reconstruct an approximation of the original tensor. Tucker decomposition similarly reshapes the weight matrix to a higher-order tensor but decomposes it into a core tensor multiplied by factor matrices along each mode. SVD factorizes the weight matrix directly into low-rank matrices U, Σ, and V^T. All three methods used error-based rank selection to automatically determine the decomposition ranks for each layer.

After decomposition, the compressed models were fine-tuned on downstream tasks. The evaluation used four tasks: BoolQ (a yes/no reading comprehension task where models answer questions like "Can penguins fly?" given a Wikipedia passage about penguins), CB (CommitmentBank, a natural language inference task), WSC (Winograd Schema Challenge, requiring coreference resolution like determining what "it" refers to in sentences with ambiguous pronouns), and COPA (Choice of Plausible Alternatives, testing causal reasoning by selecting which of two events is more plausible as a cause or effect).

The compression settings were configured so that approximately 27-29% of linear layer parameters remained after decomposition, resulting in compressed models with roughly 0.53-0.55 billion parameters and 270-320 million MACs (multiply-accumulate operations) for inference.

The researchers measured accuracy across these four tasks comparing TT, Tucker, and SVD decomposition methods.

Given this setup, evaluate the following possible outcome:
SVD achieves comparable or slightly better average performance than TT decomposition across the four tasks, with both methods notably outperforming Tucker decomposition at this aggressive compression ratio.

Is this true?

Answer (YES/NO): NO